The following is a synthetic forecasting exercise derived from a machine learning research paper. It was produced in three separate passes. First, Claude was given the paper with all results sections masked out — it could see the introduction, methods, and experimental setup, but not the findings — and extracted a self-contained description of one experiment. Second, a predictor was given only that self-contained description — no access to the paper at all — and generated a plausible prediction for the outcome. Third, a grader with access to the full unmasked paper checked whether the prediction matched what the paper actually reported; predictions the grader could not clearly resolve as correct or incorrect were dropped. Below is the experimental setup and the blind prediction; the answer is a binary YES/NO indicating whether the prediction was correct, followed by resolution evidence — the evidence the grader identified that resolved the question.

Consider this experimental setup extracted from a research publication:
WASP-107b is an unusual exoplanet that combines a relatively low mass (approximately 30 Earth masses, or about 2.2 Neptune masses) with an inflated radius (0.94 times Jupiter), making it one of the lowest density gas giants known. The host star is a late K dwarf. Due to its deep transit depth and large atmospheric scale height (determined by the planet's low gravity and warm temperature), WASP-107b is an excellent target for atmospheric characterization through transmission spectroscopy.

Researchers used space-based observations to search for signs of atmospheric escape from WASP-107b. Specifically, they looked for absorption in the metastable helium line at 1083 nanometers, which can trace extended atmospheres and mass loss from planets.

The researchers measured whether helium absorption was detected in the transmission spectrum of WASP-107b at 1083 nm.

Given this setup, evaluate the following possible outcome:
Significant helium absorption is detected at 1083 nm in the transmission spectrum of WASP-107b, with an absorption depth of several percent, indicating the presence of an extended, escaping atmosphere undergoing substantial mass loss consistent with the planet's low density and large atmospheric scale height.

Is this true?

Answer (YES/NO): YES